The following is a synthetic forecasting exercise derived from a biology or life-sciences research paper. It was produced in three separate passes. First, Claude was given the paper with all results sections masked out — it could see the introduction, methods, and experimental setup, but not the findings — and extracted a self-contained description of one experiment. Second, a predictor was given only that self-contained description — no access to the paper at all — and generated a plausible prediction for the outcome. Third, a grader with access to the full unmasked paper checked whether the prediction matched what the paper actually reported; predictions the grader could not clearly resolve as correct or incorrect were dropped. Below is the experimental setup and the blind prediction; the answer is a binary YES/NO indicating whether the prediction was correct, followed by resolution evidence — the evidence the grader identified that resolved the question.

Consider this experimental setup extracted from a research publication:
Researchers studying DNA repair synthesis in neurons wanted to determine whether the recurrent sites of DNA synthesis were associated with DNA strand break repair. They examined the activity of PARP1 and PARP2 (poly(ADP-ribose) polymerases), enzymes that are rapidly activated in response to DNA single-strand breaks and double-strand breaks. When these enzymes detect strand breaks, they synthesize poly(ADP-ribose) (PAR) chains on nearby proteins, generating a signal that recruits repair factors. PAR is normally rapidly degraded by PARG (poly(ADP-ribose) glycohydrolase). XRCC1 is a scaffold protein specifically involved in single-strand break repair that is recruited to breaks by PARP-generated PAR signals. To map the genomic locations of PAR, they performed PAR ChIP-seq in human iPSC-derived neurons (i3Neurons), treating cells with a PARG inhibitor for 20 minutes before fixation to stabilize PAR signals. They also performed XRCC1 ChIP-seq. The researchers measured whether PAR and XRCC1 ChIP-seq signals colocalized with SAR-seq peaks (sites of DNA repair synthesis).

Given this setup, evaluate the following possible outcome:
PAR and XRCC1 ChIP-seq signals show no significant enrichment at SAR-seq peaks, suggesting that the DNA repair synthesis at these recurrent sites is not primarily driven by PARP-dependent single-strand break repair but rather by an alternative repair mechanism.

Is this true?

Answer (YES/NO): NO